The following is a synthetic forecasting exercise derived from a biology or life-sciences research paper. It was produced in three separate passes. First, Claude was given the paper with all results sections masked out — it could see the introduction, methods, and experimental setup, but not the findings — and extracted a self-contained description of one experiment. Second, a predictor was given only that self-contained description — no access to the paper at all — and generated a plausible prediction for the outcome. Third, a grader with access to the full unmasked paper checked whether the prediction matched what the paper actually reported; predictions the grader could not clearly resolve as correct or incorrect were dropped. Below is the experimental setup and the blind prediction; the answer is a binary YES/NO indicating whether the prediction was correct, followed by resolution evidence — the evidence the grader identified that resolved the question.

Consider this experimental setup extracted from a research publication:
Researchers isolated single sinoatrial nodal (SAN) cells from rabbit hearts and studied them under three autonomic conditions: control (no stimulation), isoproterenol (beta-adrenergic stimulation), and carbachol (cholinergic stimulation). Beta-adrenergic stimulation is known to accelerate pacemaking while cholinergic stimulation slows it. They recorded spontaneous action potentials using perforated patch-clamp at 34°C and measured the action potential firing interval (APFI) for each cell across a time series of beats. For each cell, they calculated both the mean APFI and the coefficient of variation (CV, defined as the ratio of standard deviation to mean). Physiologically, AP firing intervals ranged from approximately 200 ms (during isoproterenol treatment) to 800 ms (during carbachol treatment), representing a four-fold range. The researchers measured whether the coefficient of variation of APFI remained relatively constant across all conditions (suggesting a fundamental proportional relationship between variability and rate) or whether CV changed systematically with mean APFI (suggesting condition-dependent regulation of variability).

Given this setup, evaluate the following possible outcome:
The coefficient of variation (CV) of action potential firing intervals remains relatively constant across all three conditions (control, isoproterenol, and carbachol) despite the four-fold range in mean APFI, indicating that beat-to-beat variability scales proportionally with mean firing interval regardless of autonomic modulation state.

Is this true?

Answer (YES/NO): NO